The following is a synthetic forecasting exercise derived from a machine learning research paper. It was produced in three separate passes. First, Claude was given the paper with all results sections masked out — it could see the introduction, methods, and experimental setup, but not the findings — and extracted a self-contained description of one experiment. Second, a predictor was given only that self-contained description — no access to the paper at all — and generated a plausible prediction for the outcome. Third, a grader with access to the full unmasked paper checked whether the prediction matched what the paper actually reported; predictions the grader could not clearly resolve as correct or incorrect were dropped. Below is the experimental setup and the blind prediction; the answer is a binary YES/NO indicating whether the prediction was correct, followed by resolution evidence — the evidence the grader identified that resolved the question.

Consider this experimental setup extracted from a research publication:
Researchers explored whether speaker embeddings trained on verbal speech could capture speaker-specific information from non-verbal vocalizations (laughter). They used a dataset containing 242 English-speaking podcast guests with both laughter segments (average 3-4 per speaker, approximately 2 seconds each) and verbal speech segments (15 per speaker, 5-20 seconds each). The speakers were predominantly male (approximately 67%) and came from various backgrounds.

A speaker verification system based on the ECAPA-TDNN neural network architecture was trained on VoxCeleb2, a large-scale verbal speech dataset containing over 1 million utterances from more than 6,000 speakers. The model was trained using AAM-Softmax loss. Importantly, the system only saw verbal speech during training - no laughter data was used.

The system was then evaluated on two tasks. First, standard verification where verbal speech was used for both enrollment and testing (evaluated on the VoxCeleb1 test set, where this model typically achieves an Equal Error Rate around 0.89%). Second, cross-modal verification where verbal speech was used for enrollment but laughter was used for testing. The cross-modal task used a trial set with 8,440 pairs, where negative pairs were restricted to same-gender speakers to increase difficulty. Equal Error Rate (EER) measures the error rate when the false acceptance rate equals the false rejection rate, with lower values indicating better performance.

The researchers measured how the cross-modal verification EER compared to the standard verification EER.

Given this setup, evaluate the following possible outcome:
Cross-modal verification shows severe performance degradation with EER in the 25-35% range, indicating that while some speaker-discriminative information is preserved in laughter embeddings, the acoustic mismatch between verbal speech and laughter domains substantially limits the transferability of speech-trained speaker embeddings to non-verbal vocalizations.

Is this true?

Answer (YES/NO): YES